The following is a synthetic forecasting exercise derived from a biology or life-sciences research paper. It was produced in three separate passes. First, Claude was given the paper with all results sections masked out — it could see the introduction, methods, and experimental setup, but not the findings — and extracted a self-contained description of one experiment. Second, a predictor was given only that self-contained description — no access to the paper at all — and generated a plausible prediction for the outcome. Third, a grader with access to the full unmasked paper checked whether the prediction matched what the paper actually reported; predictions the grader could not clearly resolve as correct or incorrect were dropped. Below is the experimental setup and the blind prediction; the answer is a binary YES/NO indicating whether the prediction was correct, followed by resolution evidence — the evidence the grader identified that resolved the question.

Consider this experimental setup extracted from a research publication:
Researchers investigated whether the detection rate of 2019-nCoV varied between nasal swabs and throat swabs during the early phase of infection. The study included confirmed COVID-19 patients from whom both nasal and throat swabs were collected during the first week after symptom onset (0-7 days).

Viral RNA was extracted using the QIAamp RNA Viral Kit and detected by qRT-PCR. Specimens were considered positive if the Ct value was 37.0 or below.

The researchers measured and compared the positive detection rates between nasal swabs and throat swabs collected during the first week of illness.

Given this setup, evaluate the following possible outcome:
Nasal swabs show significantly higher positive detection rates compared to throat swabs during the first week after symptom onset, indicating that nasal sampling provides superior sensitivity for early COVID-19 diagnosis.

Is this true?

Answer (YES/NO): YES